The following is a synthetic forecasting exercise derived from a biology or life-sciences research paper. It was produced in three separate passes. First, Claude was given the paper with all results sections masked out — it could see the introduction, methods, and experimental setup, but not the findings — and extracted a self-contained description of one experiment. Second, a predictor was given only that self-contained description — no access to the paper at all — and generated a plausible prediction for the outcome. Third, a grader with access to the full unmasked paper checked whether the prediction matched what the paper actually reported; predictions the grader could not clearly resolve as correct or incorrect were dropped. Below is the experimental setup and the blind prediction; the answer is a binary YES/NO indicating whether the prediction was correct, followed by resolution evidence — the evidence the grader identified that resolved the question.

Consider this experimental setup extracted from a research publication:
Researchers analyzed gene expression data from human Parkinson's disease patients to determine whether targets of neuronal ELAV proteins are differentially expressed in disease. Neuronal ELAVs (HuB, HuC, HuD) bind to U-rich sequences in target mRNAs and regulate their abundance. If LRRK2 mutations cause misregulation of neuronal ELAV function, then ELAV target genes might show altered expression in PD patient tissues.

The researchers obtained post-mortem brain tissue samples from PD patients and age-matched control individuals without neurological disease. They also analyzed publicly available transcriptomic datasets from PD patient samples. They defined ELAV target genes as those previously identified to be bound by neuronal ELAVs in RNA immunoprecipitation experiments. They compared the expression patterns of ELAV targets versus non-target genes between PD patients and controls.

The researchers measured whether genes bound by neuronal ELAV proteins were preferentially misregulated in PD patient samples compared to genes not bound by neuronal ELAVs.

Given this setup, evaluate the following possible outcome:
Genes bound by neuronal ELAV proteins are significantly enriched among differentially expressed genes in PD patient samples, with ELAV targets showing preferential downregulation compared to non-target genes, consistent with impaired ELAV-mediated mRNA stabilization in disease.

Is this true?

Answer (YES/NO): NO